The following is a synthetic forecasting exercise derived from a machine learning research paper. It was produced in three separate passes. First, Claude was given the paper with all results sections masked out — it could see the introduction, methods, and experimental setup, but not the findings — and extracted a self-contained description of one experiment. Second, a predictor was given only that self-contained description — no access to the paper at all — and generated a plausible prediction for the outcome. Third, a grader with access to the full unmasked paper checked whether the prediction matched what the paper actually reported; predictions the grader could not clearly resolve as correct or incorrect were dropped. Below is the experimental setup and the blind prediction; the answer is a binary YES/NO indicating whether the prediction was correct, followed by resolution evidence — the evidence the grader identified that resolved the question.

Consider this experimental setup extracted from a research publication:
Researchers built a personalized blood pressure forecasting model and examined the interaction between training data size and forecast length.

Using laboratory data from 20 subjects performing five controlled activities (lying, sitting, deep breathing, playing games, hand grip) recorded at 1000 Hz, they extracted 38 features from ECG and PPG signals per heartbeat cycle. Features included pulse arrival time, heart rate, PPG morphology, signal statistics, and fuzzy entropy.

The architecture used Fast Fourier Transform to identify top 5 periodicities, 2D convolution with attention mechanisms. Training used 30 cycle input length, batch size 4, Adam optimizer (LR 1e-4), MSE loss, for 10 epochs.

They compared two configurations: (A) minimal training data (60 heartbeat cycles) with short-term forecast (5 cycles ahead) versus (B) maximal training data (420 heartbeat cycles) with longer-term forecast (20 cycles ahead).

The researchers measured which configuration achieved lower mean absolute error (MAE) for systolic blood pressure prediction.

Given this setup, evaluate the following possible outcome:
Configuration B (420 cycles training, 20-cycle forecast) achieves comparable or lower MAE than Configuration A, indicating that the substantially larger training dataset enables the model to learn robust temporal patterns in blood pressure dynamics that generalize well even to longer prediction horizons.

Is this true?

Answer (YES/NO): YES